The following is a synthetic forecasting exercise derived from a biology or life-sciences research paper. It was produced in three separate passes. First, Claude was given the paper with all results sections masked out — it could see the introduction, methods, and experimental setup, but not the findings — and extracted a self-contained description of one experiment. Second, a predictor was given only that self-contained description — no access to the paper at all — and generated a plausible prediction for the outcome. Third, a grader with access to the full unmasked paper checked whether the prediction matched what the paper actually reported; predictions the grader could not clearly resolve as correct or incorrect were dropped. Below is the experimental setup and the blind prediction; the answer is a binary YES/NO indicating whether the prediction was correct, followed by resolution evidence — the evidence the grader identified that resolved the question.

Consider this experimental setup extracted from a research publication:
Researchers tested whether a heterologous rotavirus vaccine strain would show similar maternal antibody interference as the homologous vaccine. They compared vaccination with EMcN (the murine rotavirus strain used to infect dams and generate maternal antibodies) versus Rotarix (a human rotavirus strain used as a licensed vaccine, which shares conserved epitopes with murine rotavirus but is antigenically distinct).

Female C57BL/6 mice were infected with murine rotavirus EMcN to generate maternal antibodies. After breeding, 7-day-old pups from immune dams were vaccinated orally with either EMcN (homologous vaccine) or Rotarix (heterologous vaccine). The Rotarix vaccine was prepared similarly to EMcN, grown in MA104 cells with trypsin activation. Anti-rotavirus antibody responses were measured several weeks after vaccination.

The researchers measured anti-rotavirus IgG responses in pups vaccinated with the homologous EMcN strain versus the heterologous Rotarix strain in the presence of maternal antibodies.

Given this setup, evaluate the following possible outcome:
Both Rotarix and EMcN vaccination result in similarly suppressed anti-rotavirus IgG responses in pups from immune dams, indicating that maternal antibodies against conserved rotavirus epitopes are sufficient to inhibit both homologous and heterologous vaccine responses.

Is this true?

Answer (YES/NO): YES